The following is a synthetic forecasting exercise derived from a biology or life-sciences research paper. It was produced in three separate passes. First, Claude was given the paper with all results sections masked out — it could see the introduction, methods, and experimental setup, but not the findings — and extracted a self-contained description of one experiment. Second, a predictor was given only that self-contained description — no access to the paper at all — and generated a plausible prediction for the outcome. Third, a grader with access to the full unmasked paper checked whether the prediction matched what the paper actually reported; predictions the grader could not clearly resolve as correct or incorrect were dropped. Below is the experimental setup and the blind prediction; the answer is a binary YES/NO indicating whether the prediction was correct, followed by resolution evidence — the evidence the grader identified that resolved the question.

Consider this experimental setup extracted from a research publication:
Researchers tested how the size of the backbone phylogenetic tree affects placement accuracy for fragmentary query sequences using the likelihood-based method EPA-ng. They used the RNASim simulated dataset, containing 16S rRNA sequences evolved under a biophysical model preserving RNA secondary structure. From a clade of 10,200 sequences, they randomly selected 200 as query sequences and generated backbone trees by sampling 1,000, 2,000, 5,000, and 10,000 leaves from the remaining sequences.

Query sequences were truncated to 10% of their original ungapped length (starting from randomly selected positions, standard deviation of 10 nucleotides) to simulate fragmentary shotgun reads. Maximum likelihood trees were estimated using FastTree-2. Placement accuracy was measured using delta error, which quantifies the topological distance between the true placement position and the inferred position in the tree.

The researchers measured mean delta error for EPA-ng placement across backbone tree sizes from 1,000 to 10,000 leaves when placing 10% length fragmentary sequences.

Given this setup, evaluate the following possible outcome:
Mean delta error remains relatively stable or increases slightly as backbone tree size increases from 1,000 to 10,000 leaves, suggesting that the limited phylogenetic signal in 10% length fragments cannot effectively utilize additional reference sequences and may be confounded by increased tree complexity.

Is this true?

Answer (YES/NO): NO